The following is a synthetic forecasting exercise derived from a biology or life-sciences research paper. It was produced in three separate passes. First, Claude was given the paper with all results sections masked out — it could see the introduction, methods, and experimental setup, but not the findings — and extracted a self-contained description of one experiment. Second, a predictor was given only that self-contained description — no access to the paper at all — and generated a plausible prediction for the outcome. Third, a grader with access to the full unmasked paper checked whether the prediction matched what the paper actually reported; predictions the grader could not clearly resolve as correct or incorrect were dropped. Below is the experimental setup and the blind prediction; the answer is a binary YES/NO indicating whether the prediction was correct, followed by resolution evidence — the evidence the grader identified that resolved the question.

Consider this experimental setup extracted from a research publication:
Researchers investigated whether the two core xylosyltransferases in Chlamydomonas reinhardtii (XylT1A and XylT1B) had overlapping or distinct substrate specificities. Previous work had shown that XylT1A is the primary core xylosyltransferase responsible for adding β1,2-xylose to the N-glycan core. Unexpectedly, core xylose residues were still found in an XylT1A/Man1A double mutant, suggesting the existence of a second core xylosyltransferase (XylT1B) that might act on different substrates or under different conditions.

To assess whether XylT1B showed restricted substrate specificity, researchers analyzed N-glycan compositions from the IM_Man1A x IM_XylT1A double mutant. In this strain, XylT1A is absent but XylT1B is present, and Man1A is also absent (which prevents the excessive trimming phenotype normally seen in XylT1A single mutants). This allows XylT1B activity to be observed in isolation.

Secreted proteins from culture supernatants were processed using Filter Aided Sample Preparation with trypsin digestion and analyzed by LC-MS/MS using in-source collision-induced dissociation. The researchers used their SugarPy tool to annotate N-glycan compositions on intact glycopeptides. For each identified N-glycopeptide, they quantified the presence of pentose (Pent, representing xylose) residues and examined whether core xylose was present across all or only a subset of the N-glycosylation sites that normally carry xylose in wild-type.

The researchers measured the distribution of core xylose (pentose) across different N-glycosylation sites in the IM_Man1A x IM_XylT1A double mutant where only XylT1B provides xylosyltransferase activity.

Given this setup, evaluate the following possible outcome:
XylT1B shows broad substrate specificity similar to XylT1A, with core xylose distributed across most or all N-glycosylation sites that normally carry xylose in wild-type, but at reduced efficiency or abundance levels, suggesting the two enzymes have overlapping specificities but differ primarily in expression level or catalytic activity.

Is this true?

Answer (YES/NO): NO